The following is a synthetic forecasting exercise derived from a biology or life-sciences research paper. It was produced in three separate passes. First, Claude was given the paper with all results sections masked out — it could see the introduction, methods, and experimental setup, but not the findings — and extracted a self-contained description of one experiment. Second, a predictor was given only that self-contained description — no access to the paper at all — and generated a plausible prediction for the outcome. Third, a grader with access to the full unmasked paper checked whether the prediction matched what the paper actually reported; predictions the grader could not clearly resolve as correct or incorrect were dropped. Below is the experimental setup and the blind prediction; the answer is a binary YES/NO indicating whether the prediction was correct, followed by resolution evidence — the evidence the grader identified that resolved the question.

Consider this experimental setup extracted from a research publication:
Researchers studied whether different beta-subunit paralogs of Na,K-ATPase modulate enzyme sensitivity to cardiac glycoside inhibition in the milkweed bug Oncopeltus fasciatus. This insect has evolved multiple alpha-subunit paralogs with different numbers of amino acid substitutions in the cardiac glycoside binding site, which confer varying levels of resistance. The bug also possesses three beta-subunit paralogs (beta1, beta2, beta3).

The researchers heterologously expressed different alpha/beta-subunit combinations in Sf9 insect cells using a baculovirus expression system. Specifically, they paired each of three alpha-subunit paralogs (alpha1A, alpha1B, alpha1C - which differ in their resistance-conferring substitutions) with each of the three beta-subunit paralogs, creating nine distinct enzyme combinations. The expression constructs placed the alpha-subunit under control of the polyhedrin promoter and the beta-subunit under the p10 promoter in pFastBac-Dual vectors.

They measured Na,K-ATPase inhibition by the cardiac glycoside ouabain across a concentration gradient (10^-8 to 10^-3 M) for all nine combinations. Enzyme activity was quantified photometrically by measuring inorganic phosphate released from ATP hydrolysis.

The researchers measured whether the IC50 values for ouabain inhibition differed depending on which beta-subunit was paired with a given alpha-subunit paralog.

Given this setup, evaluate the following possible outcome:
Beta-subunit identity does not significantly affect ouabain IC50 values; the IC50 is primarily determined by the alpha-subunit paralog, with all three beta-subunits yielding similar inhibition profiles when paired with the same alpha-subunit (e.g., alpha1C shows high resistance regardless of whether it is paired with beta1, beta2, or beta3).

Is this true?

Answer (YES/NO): NO